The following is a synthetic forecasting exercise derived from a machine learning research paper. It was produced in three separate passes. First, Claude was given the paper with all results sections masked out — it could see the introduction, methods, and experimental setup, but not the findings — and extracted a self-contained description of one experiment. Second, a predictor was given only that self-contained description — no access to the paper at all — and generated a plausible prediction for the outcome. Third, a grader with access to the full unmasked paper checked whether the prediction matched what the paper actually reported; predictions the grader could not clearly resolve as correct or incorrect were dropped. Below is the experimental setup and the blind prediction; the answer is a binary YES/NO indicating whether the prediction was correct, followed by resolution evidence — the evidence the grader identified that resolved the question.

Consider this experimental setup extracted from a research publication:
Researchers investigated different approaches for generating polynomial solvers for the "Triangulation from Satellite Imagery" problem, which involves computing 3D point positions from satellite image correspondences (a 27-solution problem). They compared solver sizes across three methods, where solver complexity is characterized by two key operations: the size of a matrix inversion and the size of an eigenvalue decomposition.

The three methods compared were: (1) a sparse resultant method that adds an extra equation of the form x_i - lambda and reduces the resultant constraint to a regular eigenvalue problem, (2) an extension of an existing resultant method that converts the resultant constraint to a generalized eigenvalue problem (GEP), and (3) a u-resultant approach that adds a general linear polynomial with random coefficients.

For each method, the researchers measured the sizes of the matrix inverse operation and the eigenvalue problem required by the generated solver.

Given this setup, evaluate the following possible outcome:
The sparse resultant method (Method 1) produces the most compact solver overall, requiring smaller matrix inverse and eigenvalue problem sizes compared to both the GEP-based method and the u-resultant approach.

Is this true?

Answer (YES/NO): NO